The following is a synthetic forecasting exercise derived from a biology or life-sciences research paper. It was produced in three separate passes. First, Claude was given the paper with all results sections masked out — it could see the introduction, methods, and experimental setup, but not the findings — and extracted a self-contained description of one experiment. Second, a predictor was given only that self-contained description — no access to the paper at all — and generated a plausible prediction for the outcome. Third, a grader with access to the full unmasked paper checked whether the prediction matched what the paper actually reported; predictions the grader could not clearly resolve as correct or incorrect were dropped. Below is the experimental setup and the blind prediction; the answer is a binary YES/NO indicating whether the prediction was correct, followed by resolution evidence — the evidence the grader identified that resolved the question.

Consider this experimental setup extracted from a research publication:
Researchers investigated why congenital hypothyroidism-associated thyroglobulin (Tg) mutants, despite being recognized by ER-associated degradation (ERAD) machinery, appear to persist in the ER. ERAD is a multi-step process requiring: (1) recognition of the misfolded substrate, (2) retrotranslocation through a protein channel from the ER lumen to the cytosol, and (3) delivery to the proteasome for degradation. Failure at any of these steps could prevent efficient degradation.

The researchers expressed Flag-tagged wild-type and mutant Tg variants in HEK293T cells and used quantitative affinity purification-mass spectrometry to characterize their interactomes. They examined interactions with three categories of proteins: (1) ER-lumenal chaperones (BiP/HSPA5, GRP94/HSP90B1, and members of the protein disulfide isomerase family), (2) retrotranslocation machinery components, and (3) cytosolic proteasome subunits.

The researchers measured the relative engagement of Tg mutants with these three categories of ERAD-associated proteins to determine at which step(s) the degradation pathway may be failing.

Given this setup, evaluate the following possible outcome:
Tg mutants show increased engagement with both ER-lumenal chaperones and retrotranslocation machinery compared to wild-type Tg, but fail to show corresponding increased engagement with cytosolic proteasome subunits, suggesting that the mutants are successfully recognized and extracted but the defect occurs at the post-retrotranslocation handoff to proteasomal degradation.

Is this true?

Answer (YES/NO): NO